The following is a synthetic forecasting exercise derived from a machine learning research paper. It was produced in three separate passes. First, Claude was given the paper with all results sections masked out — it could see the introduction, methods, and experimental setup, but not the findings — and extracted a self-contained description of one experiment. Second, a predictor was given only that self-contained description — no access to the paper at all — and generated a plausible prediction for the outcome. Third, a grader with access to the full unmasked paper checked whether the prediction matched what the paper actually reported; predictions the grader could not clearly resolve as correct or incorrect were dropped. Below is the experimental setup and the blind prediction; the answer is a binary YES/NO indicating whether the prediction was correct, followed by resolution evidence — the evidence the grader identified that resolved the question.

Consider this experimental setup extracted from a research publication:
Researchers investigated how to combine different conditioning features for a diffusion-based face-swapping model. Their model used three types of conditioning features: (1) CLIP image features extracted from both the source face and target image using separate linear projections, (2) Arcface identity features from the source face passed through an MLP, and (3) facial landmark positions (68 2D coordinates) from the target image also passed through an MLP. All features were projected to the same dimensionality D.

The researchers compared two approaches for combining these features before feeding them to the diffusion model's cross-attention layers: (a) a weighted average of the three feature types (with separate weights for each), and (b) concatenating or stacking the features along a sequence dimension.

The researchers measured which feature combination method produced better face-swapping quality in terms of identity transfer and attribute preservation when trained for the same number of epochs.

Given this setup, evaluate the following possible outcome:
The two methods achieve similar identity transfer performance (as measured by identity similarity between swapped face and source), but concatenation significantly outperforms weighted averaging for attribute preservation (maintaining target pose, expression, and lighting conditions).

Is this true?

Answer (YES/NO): NO